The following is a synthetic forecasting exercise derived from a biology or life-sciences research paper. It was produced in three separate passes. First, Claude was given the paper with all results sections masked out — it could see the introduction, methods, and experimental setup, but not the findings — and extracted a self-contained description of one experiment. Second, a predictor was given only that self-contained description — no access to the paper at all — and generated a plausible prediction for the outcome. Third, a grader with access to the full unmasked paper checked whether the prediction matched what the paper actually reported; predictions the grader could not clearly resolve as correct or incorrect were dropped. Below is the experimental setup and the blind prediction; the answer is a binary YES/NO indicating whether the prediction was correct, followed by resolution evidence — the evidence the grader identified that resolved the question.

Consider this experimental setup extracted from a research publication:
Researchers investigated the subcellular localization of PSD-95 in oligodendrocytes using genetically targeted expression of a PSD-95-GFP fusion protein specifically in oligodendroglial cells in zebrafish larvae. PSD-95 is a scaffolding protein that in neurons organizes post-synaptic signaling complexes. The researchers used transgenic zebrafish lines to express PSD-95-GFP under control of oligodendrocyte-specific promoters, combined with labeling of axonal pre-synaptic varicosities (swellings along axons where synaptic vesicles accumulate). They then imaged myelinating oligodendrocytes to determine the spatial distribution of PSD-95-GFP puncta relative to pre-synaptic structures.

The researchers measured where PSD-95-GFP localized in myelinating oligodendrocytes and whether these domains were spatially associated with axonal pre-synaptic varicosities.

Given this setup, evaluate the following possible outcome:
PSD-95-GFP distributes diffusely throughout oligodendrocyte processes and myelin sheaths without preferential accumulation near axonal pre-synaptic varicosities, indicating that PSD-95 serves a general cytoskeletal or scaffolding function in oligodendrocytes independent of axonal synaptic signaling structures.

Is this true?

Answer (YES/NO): NO